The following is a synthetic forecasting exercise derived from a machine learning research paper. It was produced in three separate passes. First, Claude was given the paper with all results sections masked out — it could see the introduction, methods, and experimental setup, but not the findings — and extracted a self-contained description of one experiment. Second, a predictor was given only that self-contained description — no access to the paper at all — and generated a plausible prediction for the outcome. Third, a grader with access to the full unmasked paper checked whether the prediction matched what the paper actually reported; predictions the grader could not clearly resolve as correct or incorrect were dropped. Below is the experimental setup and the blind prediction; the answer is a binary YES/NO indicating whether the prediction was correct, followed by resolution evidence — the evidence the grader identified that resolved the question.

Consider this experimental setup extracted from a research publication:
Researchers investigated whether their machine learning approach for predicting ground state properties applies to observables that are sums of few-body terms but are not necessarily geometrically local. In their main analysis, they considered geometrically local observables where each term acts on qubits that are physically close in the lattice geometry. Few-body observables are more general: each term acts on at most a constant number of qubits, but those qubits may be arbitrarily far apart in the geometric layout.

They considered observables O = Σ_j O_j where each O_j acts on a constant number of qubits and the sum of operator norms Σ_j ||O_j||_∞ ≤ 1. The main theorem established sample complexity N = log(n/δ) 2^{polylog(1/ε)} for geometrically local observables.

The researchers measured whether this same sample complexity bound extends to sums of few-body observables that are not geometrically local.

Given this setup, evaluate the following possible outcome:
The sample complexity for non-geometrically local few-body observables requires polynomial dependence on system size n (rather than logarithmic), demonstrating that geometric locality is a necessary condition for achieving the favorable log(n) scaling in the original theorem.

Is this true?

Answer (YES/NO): NO